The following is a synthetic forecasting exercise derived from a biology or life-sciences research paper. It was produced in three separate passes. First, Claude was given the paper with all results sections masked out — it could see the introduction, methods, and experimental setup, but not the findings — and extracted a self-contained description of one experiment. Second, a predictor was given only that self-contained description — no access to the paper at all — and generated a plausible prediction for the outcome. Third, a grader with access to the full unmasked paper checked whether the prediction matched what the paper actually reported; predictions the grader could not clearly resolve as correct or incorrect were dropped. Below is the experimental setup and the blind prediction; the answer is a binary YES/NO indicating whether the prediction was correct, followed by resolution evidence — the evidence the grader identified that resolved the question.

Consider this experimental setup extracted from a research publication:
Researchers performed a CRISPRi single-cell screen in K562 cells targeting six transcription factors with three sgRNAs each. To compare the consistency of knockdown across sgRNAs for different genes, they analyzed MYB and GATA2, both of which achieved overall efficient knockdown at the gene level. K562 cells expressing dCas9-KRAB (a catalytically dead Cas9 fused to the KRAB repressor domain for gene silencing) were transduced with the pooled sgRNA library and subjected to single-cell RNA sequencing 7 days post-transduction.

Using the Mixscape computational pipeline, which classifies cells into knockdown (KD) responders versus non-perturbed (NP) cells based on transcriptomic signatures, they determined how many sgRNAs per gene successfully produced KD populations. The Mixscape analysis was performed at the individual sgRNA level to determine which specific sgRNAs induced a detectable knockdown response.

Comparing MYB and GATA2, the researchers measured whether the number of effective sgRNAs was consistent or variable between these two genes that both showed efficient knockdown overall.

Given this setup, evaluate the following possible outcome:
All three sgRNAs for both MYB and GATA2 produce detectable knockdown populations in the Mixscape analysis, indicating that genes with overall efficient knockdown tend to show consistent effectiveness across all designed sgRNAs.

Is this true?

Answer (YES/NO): NO